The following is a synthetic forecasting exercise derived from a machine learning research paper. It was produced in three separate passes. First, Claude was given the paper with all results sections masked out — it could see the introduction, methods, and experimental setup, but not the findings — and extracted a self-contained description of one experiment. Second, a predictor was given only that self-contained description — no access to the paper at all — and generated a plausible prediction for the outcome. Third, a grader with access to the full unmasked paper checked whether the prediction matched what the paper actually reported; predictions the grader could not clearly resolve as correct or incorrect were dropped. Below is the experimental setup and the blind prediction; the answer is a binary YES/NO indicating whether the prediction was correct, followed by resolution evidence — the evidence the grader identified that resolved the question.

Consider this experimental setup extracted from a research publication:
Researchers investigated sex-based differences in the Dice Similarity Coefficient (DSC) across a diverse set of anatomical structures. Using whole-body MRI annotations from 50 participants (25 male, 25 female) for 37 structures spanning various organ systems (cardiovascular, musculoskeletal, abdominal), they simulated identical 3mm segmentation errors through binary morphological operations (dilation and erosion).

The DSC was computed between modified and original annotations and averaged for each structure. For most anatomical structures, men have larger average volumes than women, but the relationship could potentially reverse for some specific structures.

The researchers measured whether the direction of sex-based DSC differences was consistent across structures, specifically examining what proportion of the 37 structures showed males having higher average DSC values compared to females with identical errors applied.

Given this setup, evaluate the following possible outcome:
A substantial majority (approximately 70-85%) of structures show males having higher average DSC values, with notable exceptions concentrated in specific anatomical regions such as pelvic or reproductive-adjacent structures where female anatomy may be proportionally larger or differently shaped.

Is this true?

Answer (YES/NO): YES